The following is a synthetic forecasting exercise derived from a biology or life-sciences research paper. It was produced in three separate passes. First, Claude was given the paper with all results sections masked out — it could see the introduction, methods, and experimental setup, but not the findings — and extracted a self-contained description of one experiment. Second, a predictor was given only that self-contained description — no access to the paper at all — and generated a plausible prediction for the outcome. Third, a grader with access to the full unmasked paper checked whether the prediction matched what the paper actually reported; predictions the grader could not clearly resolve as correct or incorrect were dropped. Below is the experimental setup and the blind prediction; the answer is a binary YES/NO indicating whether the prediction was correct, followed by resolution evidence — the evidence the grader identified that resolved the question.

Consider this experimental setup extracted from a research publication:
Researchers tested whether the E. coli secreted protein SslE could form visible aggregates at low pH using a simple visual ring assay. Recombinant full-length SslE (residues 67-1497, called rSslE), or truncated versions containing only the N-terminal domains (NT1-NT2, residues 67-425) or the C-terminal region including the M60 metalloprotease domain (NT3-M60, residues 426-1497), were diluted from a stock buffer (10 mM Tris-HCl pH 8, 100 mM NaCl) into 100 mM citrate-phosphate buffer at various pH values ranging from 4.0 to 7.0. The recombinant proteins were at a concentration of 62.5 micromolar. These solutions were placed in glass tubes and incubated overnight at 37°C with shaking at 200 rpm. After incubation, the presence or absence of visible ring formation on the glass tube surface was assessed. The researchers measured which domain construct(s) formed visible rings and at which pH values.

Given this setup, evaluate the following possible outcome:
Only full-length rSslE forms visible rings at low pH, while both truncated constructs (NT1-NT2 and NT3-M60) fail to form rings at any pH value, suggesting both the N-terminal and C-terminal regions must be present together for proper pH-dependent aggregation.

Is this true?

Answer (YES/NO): NO